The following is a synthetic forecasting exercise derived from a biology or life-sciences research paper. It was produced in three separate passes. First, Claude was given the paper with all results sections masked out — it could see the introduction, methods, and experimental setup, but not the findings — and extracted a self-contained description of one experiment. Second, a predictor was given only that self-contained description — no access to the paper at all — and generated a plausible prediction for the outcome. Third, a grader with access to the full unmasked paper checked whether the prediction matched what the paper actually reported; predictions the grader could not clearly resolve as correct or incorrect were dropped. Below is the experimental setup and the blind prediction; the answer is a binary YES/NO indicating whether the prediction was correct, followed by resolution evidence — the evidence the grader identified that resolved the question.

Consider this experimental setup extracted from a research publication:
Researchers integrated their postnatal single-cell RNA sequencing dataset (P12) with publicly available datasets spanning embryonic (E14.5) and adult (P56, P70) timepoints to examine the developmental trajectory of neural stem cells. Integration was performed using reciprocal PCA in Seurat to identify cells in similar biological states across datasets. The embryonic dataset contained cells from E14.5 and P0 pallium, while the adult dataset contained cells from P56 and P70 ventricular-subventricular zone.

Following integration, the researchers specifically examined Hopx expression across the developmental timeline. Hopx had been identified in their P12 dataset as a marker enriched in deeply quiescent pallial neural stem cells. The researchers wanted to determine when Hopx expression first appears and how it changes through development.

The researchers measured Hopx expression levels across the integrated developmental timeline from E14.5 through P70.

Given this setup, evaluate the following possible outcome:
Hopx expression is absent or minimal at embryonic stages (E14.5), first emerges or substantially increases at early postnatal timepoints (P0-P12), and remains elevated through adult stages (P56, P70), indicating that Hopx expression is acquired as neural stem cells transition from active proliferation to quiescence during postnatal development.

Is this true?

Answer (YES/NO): YES